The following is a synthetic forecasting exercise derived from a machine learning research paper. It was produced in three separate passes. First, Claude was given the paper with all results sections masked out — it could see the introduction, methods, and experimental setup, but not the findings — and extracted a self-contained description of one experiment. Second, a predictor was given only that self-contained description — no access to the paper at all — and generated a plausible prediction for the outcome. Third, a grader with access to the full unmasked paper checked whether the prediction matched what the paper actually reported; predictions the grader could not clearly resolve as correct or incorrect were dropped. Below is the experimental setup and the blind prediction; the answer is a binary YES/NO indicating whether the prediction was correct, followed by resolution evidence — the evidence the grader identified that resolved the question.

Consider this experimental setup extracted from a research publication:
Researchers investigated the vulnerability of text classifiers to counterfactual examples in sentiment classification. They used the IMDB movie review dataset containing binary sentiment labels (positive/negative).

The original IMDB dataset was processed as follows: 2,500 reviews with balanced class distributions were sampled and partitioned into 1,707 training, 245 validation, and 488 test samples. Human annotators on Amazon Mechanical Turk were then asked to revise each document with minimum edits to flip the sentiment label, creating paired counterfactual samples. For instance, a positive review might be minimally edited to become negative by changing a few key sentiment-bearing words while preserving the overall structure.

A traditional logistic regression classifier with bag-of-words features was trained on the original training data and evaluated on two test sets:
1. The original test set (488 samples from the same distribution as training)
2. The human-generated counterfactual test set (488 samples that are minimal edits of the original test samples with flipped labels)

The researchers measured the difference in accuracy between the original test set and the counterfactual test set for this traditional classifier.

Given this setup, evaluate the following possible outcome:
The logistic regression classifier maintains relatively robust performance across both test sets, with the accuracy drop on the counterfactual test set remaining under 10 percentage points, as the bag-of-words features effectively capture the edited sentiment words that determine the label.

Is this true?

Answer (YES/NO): NO